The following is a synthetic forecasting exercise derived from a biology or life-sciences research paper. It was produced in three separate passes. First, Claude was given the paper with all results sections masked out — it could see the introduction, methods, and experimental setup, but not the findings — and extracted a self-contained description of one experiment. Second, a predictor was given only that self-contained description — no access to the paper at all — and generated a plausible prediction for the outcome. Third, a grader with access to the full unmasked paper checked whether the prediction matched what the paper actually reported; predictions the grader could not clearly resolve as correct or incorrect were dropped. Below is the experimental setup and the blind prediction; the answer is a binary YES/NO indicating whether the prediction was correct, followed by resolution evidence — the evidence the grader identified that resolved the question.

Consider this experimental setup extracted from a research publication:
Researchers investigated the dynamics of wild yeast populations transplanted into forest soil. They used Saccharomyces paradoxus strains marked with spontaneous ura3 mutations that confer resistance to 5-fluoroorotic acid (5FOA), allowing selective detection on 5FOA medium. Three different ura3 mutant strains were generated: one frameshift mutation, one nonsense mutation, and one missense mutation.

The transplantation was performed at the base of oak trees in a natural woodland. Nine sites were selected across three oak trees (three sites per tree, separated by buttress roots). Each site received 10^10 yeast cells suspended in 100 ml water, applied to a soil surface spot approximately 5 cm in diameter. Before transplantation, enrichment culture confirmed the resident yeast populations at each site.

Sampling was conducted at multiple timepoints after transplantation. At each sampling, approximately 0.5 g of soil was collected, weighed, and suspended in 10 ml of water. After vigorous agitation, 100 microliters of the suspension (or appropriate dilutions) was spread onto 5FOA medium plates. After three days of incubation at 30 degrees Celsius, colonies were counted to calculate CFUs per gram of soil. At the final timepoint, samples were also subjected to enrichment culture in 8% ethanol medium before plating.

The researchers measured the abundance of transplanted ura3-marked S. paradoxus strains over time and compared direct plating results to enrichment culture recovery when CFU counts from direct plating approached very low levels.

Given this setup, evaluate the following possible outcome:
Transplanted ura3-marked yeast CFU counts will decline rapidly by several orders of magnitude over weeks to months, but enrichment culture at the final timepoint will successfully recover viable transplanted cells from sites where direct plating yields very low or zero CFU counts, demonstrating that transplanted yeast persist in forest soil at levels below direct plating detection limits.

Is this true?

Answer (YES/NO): YES